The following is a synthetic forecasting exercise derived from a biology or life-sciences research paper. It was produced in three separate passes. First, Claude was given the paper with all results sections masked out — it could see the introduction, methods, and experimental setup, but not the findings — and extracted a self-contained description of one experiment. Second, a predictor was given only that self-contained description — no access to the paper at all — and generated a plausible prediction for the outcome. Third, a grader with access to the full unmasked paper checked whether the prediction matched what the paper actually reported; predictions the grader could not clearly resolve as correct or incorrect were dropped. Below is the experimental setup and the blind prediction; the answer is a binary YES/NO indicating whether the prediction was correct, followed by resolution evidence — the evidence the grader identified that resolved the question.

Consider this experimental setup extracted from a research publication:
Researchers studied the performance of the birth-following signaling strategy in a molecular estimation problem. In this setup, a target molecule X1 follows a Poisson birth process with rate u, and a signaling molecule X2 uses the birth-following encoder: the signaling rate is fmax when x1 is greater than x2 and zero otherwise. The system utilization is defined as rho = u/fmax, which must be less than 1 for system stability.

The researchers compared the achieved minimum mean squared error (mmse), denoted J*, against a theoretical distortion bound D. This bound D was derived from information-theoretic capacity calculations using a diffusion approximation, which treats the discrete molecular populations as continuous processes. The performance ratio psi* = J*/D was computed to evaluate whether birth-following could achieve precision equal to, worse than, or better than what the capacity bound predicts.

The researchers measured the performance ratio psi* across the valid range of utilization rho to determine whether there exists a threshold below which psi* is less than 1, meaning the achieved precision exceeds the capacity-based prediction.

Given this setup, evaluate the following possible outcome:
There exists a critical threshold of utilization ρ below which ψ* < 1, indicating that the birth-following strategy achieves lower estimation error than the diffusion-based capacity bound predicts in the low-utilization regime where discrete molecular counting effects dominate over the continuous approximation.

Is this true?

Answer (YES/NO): YES